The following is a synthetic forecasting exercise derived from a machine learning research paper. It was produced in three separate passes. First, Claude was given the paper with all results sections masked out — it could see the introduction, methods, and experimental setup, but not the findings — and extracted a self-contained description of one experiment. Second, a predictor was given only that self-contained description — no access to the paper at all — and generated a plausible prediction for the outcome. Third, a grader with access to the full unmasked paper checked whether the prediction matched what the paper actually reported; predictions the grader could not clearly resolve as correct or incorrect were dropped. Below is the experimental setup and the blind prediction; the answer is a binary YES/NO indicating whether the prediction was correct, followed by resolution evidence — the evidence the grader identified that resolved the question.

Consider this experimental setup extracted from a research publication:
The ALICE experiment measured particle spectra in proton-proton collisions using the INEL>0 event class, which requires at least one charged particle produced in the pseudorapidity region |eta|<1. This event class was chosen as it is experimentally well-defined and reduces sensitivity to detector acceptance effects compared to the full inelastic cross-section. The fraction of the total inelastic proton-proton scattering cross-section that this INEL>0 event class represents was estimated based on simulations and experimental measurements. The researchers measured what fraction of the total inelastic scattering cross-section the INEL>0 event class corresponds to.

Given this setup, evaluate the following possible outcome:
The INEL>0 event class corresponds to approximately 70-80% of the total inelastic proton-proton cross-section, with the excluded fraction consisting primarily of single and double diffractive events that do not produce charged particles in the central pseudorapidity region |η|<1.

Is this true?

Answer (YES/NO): YES